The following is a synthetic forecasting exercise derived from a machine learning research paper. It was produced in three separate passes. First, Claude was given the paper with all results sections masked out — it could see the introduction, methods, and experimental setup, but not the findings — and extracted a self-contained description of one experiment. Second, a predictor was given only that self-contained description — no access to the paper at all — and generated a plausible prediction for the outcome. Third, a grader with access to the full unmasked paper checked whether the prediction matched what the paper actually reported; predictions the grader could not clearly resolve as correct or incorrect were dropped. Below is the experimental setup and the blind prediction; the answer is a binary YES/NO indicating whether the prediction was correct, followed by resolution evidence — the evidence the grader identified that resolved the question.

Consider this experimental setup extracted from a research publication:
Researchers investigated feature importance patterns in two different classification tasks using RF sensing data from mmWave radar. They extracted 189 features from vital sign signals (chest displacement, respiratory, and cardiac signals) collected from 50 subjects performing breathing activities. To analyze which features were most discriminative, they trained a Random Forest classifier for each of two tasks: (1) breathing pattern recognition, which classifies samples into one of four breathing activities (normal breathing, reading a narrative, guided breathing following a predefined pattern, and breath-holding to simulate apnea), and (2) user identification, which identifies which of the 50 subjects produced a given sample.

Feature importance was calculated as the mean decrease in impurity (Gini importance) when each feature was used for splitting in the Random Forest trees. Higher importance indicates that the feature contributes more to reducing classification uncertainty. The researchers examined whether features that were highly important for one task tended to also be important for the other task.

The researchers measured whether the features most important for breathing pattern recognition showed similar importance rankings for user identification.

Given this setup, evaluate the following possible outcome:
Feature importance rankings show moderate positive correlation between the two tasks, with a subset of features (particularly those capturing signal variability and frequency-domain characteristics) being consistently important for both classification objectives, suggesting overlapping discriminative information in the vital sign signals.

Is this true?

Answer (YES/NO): NO